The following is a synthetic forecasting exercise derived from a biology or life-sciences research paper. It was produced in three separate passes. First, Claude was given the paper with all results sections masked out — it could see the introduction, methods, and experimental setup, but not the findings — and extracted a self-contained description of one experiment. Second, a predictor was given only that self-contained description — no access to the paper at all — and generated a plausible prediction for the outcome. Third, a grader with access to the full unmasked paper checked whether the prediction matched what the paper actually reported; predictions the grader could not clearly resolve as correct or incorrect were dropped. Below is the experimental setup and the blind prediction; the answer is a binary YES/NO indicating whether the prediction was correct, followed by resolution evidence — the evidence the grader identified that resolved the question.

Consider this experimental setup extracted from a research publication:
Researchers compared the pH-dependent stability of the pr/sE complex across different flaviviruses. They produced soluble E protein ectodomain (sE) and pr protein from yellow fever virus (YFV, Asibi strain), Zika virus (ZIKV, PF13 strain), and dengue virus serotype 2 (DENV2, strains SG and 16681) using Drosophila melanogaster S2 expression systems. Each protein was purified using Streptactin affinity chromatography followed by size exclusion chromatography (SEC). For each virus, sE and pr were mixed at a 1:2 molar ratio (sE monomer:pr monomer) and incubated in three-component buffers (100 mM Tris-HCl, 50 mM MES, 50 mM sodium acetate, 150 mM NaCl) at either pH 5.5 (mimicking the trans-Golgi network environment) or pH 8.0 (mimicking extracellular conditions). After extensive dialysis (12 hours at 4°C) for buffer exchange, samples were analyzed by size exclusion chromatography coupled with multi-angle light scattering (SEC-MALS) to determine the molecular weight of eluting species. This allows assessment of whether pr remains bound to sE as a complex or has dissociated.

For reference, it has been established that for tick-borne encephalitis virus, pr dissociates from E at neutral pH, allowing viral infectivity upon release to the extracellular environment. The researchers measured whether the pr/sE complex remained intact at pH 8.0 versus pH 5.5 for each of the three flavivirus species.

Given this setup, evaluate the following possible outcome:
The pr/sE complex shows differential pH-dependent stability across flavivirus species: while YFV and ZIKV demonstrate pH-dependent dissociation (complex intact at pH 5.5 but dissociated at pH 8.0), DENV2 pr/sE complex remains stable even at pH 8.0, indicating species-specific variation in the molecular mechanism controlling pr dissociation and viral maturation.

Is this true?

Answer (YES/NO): NO